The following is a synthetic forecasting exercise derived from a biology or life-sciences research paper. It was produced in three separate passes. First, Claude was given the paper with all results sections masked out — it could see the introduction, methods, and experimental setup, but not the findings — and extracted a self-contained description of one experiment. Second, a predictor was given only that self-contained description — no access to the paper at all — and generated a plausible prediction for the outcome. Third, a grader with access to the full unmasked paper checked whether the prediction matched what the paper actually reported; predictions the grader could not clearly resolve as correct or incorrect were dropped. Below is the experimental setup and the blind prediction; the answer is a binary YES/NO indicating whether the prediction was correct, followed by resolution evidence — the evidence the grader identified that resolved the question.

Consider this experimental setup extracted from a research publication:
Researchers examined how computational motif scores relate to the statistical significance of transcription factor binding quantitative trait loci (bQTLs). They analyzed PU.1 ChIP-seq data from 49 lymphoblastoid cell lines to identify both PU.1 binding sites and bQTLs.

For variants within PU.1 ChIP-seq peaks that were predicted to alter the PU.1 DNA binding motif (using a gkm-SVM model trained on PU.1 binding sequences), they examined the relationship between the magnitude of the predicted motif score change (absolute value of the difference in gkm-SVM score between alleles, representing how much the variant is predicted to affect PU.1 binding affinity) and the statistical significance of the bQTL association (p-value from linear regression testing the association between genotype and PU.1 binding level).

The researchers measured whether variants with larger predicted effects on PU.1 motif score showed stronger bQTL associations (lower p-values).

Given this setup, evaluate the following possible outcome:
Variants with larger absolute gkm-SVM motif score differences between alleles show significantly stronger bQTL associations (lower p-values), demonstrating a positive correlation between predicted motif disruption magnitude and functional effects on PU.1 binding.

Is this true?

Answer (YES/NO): YES